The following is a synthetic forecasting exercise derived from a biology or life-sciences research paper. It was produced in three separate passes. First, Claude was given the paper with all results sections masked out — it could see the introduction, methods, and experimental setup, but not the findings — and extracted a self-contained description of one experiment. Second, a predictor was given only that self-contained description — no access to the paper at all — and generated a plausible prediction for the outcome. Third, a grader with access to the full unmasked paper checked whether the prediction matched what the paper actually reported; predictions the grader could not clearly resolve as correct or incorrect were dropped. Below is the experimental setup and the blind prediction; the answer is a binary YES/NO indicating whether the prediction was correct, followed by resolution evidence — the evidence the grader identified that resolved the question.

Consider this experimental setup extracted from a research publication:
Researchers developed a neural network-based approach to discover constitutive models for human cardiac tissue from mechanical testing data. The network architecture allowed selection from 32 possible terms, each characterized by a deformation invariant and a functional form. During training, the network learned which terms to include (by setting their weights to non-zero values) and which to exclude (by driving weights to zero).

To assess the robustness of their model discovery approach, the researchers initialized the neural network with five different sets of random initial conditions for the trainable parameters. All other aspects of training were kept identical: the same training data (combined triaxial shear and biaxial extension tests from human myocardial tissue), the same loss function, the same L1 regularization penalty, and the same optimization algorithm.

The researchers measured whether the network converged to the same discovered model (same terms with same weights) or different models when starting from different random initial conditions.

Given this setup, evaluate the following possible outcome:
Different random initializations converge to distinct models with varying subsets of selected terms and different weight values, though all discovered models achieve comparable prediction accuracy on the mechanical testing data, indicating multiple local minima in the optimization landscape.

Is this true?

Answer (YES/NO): NO